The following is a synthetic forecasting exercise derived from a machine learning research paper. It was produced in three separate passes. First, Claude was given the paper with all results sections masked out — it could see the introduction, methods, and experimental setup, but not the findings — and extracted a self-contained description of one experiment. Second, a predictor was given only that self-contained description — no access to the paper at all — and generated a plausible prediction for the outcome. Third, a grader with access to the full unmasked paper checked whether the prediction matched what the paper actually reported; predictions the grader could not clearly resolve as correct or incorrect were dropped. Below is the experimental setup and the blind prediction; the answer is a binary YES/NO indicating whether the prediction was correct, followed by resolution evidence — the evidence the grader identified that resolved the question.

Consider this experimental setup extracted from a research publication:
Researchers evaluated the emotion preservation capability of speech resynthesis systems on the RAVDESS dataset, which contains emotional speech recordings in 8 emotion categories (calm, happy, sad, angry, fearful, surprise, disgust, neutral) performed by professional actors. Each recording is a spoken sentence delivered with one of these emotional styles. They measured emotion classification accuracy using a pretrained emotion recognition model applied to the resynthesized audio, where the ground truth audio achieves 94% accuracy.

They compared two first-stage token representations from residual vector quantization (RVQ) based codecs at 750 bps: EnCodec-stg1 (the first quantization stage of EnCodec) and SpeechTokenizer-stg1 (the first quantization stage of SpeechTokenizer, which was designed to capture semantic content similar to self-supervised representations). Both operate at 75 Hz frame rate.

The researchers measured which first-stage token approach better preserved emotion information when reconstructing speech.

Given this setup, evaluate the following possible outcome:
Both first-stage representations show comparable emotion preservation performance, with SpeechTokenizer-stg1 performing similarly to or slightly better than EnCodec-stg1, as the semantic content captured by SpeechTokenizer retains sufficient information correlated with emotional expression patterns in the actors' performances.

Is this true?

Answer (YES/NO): NO